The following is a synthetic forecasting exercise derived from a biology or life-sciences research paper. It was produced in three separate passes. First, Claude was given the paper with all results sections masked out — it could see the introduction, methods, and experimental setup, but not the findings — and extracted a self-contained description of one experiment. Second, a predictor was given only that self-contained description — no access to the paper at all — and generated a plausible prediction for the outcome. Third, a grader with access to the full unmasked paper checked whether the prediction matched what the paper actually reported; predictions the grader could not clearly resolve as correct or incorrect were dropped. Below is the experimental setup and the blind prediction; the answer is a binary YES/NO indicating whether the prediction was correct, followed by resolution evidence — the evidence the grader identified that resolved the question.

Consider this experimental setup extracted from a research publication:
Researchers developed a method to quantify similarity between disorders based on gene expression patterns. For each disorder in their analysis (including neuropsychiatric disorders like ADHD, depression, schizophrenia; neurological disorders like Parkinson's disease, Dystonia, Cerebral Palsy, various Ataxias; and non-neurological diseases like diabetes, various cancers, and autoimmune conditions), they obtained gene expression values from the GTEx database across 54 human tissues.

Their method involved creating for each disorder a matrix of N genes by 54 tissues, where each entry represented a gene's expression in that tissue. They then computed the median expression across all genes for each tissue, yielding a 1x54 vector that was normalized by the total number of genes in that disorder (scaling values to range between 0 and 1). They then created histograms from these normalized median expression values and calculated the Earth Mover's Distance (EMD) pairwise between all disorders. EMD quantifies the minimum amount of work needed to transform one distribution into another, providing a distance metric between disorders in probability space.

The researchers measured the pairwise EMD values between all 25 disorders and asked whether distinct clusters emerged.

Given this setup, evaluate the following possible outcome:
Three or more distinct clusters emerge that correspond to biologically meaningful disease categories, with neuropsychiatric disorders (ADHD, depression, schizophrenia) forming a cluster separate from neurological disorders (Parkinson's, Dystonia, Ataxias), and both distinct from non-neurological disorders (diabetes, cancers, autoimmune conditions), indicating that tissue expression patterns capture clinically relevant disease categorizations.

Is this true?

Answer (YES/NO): YES